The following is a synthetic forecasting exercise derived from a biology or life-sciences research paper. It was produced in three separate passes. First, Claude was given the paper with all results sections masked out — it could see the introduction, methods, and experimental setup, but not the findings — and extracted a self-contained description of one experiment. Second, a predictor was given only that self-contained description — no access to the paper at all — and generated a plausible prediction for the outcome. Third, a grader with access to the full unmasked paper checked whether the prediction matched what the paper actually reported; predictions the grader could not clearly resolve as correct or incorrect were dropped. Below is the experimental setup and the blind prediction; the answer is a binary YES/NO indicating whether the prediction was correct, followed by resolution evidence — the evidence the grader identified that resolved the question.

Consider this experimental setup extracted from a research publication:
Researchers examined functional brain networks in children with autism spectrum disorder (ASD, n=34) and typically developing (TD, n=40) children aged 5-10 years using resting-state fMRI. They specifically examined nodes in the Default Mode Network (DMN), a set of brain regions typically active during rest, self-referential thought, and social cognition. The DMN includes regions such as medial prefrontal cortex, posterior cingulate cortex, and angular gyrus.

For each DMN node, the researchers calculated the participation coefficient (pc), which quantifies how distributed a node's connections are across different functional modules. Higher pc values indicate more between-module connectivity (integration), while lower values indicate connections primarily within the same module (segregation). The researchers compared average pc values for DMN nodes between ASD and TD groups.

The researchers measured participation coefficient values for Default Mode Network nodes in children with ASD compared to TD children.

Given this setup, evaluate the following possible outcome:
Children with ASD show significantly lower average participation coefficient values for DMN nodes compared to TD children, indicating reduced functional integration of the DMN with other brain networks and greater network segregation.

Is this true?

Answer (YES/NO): NO